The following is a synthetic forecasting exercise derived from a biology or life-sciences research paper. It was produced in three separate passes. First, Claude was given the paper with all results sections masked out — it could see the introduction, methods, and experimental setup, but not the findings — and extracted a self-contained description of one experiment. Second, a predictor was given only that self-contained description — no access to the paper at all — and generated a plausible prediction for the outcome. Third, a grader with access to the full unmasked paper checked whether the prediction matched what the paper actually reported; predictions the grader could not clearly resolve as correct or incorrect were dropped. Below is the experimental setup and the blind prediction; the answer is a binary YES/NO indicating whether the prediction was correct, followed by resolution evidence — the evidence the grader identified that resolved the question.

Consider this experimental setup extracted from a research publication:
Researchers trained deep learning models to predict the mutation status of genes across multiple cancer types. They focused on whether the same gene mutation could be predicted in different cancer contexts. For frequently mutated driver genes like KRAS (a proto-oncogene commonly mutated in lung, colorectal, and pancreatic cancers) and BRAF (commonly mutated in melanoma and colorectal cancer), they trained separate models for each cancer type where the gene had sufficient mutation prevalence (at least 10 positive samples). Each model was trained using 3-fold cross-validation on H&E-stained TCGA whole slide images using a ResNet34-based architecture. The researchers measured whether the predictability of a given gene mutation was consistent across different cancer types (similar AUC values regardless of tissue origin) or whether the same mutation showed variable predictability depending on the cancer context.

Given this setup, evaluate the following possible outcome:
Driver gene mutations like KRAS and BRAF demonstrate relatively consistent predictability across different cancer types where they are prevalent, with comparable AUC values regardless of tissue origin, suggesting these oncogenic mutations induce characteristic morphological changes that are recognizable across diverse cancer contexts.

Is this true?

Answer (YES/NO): NO